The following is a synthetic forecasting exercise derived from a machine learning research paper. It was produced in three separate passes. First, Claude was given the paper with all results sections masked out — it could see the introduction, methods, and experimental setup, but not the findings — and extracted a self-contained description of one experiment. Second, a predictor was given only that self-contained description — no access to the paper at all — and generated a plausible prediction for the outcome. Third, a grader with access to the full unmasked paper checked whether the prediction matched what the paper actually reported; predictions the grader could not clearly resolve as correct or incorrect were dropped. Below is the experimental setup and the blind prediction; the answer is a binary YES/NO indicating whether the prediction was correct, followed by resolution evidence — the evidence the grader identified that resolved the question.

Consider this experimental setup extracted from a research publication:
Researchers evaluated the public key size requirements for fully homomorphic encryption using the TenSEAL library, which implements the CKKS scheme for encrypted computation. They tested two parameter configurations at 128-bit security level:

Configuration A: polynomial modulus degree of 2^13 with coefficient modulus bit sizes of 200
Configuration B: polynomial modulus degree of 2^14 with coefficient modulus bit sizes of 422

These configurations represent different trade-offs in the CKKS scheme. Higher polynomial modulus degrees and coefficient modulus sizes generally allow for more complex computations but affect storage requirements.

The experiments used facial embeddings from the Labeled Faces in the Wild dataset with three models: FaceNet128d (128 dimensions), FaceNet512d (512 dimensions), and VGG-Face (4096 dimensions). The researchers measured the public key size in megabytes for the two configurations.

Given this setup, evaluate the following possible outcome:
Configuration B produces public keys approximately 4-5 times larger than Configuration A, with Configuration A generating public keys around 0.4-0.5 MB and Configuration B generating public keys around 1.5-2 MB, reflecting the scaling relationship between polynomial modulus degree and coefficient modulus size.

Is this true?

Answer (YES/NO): NO